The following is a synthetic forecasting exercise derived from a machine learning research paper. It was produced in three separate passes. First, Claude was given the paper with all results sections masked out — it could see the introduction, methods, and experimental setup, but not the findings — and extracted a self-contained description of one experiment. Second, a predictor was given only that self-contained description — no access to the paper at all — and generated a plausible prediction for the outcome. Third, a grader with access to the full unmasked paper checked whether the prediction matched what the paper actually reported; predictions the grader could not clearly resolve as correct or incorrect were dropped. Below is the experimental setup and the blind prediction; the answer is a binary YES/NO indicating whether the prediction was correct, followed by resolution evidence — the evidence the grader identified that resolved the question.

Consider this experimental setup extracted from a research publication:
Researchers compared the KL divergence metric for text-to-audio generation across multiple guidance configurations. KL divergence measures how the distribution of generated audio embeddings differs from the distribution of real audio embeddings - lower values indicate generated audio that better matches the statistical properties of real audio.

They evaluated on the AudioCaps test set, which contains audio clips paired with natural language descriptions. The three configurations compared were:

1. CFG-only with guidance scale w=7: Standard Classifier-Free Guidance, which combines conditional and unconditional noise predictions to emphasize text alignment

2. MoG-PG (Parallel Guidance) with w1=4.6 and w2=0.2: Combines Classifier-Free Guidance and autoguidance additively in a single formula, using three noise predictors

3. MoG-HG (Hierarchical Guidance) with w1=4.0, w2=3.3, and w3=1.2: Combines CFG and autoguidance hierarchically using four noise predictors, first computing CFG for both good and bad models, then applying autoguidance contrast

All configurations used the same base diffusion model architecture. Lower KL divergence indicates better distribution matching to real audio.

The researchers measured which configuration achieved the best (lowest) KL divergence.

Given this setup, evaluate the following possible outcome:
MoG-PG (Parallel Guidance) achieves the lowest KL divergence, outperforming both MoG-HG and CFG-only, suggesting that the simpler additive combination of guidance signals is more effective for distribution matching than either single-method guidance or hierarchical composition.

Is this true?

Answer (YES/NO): NO